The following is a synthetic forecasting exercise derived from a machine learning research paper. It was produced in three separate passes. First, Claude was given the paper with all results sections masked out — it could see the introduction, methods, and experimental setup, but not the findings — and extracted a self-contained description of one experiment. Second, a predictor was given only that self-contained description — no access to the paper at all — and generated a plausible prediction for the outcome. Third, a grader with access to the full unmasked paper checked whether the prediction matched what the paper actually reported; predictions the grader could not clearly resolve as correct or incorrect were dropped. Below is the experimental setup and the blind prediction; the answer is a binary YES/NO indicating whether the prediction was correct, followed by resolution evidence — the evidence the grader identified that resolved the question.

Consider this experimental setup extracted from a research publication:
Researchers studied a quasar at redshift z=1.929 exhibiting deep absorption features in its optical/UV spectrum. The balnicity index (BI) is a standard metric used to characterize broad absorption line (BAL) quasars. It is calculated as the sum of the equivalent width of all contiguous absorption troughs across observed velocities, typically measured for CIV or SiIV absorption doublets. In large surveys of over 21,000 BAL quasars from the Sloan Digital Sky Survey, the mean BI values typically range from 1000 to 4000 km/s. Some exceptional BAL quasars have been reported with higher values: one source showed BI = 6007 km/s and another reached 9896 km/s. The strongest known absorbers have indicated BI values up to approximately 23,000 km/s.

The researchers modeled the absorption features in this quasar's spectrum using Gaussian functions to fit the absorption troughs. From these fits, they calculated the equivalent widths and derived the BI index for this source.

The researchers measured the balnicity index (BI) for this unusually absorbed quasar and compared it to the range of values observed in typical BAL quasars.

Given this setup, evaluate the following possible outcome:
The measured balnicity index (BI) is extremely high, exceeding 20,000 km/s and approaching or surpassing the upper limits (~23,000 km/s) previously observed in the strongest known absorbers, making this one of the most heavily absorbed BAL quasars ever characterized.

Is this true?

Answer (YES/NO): YES